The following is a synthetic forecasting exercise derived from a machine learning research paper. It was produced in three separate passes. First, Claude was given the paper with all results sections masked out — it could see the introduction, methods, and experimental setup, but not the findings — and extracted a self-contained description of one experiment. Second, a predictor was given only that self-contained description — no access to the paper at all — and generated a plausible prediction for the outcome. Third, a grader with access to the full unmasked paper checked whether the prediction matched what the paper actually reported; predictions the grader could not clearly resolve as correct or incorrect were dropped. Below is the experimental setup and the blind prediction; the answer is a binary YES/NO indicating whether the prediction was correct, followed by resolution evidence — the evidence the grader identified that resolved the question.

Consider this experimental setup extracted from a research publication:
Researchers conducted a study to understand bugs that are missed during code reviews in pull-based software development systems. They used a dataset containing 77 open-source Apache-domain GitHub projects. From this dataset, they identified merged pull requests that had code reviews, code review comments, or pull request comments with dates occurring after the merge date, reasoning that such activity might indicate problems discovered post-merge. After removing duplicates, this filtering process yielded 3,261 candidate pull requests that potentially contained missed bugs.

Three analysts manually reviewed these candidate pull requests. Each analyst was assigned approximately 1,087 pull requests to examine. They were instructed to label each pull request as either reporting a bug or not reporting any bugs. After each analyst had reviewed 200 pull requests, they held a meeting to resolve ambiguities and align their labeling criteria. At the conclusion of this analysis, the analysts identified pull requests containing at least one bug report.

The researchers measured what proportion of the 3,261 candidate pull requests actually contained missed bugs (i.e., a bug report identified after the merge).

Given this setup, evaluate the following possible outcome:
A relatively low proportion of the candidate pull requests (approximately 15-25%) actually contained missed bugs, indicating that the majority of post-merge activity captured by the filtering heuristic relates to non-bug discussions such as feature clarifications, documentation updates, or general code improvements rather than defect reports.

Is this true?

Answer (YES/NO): NO